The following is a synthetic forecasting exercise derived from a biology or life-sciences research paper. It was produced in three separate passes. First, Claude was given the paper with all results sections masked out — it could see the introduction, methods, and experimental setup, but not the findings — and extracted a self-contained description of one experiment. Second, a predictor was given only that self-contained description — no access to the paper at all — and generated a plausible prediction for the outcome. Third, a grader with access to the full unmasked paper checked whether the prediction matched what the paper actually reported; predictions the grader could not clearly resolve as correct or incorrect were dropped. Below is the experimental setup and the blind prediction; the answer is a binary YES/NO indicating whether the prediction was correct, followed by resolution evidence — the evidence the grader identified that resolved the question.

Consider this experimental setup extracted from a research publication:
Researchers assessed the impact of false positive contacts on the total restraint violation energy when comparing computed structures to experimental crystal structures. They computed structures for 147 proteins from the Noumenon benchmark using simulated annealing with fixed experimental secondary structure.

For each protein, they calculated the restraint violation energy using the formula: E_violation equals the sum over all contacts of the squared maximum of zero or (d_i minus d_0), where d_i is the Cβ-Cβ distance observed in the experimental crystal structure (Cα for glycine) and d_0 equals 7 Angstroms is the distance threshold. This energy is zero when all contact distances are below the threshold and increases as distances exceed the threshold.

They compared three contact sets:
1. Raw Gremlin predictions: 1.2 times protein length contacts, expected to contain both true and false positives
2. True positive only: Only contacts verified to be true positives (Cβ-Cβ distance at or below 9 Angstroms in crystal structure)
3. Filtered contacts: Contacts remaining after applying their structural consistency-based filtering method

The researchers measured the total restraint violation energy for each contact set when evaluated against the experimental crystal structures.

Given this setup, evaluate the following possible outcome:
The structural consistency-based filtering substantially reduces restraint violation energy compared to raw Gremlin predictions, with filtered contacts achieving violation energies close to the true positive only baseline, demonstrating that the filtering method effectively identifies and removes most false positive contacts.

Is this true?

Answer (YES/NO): NO